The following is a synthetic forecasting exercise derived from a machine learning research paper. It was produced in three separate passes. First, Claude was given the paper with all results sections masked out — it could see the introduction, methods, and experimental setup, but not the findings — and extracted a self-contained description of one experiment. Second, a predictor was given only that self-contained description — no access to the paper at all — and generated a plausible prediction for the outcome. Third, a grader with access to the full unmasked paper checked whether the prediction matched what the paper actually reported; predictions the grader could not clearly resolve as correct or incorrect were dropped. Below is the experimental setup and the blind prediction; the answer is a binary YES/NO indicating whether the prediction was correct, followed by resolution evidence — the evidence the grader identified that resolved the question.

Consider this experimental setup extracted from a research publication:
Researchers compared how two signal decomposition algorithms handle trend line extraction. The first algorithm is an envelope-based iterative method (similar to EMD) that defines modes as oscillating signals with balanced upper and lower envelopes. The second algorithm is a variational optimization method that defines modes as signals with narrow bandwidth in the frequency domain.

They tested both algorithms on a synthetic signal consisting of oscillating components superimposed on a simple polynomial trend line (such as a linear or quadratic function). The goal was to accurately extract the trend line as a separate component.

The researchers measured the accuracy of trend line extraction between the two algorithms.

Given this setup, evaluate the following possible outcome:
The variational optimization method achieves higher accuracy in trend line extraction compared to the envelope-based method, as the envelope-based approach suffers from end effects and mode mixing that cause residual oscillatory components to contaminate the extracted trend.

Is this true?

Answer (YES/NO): YES